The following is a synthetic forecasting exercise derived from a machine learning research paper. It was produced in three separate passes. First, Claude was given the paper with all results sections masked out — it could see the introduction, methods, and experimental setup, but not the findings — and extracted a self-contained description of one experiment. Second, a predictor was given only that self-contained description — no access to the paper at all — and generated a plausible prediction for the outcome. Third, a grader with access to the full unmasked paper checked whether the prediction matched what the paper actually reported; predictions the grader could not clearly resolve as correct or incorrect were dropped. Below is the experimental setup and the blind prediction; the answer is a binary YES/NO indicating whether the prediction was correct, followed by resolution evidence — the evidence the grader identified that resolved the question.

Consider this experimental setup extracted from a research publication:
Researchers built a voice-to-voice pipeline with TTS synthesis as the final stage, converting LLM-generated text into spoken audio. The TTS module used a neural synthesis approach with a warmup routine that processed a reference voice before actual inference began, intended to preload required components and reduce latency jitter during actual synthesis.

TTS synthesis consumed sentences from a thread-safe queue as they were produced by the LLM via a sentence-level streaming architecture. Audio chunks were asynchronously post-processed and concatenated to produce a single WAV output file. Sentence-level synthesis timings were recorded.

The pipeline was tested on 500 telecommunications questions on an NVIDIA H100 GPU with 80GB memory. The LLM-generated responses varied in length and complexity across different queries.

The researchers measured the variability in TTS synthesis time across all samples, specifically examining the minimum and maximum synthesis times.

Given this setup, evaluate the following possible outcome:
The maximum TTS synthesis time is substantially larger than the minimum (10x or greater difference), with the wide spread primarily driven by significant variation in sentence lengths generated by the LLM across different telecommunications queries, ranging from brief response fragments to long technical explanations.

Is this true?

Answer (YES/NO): NO